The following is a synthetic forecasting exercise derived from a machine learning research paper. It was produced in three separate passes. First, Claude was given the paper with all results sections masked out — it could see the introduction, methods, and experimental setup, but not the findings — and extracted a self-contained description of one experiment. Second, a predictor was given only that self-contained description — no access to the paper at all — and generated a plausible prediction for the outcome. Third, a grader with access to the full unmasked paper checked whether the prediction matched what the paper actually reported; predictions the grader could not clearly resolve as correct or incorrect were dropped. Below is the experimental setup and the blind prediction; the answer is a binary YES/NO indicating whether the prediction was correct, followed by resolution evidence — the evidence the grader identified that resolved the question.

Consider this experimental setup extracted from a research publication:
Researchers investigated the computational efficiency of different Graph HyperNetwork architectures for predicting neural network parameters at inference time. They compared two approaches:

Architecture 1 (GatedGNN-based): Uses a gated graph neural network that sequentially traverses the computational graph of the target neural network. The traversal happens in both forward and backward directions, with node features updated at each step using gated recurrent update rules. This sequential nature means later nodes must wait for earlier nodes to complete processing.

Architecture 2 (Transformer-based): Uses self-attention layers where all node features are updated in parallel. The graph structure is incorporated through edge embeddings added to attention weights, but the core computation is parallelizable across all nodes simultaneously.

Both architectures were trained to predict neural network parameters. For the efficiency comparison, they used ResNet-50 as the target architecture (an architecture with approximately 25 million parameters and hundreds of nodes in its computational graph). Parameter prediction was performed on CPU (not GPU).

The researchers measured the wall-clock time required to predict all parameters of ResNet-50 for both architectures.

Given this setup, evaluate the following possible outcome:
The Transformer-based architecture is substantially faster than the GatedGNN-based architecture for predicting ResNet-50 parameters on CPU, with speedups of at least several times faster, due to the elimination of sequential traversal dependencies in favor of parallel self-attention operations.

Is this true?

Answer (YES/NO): NO